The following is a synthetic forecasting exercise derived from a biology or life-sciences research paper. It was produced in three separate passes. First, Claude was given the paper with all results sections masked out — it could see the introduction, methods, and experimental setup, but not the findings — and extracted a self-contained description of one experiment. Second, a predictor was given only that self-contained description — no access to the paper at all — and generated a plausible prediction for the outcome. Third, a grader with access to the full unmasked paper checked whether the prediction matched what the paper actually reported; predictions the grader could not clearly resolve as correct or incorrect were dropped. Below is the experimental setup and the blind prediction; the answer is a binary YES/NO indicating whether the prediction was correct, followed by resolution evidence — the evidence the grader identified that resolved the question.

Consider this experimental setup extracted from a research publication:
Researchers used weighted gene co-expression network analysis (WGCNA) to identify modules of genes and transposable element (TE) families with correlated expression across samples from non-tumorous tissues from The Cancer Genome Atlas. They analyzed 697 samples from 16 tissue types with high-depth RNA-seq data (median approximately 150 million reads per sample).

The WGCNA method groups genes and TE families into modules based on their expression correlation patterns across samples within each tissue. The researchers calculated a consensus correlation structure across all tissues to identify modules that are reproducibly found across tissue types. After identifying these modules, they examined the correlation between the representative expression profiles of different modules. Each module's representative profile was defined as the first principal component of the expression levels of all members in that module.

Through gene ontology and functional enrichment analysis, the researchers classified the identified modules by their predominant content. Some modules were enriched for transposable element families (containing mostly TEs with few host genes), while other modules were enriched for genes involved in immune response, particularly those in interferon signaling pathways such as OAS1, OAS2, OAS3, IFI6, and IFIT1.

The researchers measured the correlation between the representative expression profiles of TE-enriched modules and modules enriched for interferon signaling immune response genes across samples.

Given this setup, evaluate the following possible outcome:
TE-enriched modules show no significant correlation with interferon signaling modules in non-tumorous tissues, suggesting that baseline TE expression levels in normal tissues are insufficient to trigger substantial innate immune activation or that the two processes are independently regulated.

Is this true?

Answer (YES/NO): NO